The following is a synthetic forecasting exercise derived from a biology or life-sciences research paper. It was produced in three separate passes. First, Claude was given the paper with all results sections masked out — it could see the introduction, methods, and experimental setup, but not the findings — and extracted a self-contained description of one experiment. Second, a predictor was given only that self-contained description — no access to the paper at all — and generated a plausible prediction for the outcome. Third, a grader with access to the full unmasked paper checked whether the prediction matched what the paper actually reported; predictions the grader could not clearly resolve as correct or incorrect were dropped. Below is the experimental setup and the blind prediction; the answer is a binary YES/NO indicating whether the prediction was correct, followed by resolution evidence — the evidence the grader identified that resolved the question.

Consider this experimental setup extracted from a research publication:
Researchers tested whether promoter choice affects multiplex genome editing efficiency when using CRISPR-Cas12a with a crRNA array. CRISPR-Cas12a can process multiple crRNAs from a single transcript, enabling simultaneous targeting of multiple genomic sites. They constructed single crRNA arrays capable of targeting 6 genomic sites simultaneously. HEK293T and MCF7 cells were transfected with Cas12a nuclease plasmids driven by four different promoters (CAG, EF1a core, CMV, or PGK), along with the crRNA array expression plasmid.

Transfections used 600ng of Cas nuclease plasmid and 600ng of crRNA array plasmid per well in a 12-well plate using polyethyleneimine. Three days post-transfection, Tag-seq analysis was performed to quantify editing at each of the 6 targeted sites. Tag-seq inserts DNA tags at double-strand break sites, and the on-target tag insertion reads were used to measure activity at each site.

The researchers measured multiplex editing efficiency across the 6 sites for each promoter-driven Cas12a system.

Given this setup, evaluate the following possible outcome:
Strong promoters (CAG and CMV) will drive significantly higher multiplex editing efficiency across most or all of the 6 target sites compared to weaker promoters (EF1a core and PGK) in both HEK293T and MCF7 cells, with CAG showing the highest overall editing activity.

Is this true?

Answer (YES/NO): YES